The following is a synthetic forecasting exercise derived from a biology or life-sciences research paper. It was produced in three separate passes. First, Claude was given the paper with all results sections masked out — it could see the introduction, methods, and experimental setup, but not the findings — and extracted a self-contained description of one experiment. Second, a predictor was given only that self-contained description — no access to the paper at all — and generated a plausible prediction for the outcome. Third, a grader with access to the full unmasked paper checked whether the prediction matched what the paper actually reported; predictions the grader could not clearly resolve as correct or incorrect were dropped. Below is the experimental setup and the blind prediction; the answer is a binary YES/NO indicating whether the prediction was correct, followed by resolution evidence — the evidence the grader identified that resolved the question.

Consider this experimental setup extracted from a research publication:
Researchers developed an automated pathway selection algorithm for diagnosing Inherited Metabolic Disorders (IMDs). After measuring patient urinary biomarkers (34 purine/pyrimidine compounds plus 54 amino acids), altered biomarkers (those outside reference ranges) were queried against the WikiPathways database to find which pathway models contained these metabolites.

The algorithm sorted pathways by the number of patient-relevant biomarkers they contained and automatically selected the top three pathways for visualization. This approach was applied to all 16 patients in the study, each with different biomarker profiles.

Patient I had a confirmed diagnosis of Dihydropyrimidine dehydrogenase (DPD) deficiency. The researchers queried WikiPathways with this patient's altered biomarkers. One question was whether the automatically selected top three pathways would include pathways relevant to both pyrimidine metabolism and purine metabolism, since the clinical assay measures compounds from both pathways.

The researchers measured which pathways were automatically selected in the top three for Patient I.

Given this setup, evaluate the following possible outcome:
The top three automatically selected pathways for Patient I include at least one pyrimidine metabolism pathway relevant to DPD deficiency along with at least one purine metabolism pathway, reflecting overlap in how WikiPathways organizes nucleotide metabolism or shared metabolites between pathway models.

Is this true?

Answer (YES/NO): YES